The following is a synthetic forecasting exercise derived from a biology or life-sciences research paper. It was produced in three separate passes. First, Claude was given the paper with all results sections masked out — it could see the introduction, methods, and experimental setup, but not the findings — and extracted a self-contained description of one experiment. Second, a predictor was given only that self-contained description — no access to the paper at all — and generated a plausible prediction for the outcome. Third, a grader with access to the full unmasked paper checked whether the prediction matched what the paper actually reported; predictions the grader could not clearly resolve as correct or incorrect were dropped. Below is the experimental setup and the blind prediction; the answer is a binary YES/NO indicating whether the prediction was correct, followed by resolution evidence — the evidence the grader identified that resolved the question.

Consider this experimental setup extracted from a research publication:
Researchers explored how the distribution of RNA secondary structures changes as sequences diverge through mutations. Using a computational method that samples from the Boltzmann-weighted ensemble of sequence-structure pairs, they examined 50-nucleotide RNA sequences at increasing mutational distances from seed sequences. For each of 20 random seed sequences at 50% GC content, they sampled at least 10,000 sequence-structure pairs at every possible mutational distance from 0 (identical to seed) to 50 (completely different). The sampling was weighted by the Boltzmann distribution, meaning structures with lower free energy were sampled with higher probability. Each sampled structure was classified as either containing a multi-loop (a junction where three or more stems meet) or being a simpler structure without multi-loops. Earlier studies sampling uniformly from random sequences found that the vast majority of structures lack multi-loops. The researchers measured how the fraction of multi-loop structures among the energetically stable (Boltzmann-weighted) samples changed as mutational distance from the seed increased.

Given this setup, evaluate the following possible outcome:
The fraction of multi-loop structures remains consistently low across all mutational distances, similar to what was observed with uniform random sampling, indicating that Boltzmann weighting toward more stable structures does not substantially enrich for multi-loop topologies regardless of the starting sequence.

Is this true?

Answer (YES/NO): NO